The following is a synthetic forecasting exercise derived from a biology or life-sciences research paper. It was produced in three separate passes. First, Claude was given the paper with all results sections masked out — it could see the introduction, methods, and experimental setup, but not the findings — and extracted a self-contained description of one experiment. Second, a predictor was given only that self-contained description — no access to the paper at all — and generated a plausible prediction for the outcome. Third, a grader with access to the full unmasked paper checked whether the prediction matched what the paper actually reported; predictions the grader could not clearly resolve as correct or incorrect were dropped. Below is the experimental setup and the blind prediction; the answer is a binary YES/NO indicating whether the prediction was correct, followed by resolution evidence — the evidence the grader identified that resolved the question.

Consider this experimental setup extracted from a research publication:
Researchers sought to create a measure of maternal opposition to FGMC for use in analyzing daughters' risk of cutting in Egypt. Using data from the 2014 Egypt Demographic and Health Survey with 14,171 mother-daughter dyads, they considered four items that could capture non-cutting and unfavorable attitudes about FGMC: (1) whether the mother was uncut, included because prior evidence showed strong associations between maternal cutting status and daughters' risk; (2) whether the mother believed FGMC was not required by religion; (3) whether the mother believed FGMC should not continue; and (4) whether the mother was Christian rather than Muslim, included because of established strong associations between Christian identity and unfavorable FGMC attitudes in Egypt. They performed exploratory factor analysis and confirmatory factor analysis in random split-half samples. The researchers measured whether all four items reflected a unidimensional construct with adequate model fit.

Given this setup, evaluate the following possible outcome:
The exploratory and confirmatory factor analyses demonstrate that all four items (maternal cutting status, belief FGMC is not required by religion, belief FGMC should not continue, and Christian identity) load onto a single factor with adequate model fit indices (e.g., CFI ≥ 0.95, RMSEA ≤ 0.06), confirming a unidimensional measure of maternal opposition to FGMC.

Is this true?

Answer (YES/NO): YES